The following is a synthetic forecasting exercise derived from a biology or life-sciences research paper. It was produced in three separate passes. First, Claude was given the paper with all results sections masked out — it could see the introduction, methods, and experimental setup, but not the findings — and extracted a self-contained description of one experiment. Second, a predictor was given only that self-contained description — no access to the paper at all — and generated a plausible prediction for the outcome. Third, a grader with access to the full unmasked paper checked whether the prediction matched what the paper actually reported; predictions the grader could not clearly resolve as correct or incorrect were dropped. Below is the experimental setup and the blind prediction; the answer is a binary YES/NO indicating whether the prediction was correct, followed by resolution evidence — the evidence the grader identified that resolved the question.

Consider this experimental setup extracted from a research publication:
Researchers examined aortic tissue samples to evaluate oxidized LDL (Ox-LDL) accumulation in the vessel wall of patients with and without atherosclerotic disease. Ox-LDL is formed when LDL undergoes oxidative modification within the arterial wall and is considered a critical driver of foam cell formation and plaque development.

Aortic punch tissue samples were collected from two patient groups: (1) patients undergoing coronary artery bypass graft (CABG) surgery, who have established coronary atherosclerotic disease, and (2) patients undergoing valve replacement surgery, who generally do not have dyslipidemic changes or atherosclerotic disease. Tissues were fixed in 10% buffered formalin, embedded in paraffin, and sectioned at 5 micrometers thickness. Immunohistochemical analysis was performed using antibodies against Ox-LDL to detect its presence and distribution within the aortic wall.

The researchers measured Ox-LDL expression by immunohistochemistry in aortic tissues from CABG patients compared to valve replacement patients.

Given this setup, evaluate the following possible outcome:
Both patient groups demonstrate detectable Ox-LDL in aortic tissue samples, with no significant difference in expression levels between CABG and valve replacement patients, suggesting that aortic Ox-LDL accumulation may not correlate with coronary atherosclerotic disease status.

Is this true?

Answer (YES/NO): NO